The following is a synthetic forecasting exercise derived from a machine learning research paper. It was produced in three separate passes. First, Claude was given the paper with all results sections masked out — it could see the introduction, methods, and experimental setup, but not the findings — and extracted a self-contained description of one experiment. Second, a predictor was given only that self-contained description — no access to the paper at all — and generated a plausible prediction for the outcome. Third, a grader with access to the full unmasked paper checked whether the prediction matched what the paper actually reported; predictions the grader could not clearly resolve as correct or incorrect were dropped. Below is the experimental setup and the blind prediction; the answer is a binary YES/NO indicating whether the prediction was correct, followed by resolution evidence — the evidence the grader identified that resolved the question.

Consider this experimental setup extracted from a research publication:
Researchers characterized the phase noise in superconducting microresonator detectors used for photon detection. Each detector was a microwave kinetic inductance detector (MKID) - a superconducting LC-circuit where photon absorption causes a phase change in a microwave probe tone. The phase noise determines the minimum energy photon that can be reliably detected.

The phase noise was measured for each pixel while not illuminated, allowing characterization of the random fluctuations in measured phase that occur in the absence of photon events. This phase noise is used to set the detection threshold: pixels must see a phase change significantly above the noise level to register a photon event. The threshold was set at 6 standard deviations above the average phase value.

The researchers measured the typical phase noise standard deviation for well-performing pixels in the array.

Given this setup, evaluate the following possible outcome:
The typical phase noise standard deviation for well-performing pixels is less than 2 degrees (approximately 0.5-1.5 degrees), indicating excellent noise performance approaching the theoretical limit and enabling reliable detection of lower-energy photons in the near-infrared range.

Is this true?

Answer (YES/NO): NO